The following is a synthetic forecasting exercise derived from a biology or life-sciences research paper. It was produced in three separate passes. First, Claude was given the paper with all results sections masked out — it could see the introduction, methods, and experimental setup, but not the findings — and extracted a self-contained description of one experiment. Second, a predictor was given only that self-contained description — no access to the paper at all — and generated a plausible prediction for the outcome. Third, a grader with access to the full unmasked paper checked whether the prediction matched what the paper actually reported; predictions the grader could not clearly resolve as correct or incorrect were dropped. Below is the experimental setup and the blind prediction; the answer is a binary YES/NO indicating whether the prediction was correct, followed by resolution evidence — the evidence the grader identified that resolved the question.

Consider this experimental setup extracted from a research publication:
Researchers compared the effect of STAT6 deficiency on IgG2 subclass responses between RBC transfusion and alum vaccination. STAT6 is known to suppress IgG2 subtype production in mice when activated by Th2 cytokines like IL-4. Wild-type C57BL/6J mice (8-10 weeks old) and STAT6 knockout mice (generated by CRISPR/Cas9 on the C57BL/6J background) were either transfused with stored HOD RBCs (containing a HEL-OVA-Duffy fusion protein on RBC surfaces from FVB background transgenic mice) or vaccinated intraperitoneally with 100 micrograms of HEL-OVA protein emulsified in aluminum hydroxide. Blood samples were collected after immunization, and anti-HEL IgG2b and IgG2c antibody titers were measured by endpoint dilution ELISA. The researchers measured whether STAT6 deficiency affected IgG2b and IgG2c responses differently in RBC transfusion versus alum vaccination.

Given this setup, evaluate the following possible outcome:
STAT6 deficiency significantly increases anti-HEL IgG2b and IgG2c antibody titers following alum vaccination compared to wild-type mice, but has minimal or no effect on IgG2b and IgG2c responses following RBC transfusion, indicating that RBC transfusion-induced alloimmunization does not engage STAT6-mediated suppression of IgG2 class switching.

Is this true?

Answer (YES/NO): NO